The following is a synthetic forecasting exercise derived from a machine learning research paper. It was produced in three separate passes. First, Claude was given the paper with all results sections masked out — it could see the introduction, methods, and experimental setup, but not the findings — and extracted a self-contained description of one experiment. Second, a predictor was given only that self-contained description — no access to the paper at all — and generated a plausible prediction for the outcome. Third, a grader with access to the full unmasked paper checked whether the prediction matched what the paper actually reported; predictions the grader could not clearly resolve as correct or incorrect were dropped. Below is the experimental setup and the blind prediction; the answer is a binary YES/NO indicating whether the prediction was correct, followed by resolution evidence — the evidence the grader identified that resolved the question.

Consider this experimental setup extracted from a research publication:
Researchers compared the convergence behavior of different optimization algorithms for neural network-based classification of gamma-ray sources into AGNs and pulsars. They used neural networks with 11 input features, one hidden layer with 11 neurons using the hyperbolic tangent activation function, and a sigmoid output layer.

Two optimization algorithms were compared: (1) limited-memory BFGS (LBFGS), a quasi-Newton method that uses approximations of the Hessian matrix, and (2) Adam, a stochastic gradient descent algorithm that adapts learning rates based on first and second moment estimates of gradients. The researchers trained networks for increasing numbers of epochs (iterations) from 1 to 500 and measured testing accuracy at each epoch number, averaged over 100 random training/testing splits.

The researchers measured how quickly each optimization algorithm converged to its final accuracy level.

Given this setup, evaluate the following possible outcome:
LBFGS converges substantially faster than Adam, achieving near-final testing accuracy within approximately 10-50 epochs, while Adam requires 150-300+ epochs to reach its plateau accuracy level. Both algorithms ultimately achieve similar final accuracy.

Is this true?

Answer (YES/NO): NO